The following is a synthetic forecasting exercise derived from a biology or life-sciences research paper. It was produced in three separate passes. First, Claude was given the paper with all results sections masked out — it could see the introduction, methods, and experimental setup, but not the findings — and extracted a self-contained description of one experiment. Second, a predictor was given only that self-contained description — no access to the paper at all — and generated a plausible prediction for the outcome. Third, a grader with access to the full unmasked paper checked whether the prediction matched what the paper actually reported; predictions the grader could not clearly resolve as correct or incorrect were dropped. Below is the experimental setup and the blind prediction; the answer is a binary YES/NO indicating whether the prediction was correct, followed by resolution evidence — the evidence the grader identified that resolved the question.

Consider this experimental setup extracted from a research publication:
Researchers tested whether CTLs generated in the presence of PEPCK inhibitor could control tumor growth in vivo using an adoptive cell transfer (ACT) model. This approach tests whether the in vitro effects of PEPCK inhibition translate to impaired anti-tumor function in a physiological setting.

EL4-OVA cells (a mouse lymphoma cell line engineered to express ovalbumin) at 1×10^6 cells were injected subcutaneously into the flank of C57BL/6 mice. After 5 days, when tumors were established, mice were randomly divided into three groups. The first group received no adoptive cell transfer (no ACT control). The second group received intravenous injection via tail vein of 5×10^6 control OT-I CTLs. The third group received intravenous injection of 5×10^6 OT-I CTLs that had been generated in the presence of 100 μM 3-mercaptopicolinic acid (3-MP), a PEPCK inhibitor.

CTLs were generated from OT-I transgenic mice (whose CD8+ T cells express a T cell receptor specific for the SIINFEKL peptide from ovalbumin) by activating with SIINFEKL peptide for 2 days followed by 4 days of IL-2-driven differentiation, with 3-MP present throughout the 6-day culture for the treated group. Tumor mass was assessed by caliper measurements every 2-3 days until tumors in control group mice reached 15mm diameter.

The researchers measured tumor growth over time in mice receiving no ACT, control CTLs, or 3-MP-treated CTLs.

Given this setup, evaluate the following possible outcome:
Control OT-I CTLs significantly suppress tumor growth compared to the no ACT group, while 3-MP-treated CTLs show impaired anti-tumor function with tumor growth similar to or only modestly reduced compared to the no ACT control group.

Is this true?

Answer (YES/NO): NO